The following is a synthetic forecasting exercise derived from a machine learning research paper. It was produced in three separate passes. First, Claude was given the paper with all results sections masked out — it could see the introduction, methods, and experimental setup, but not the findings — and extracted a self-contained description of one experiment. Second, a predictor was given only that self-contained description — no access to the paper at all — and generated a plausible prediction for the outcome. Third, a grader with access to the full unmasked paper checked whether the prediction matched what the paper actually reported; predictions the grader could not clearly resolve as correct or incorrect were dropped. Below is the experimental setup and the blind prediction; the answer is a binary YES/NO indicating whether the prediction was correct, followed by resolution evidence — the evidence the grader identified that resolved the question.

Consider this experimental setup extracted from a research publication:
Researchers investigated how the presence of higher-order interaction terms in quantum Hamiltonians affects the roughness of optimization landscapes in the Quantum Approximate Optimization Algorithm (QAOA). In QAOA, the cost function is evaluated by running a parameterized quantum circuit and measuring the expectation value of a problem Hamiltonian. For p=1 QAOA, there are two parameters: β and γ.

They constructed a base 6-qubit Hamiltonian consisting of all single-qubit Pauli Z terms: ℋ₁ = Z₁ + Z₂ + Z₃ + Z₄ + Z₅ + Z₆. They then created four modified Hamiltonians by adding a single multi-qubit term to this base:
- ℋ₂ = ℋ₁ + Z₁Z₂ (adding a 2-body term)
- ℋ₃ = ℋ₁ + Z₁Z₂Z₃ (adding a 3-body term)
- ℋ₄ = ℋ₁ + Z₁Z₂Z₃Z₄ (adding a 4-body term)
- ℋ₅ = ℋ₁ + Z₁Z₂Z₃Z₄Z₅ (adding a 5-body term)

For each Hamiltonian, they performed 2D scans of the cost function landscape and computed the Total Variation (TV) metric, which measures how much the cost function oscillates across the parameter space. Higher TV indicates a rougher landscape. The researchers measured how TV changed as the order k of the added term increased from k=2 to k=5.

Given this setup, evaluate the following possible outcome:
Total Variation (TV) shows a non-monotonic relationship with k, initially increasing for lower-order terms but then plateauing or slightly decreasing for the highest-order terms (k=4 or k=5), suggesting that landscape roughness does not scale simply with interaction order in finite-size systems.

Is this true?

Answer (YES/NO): NO